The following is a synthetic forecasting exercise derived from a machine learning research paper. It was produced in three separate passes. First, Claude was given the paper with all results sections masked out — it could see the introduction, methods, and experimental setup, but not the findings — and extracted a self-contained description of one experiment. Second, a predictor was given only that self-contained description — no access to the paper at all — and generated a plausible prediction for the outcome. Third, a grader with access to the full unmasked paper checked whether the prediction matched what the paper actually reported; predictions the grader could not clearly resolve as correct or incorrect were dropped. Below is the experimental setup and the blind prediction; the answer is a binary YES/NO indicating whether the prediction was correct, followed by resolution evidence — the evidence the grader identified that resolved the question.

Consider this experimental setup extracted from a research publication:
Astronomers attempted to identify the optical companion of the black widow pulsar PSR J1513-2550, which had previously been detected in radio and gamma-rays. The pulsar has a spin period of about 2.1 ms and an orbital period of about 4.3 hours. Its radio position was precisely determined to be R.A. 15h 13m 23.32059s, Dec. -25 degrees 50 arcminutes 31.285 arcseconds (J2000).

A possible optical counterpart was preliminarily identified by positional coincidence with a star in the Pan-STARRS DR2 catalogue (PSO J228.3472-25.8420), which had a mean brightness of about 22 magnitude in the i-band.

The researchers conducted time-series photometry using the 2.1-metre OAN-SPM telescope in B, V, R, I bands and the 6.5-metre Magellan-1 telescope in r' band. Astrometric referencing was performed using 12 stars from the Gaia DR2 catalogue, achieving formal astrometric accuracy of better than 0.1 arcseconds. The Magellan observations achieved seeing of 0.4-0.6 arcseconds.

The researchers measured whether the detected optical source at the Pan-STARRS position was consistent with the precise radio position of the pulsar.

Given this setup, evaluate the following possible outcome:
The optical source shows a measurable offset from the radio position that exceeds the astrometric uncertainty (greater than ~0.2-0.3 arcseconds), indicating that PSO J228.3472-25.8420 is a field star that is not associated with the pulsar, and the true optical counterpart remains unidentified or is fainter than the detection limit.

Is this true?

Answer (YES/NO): NO